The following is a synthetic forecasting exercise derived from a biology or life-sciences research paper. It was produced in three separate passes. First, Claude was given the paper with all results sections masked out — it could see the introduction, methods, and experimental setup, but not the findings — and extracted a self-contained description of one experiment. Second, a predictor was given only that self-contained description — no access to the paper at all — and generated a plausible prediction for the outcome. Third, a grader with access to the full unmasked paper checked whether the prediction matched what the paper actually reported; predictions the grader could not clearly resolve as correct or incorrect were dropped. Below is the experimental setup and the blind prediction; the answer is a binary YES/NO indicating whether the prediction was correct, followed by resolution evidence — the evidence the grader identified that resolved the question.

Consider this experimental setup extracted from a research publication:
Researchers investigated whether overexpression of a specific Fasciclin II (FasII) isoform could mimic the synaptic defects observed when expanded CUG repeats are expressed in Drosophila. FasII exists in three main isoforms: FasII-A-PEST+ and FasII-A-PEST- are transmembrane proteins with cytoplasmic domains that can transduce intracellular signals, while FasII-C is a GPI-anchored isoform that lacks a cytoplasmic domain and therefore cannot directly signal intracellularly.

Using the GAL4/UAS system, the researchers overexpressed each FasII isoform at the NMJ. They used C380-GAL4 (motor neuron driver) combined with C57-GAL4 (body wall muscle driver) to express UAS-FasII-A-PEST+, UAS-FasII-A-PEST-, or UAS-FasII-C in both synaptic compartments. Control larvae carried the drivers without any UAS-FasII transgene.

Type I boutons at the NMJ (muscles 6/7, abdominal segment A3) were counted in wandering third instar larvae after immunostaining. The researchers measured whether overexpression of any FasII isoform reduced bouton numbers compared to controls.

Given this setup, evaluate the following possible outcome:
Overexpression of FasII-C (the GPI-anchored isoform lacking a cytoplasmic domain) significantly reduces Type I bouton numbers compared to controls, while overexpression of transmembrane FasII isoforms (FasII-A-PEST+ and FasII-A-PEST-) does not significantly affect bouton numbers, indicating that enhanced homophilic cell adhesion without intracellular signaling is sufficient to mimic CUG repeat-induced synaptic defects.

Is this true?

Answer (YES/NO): YES